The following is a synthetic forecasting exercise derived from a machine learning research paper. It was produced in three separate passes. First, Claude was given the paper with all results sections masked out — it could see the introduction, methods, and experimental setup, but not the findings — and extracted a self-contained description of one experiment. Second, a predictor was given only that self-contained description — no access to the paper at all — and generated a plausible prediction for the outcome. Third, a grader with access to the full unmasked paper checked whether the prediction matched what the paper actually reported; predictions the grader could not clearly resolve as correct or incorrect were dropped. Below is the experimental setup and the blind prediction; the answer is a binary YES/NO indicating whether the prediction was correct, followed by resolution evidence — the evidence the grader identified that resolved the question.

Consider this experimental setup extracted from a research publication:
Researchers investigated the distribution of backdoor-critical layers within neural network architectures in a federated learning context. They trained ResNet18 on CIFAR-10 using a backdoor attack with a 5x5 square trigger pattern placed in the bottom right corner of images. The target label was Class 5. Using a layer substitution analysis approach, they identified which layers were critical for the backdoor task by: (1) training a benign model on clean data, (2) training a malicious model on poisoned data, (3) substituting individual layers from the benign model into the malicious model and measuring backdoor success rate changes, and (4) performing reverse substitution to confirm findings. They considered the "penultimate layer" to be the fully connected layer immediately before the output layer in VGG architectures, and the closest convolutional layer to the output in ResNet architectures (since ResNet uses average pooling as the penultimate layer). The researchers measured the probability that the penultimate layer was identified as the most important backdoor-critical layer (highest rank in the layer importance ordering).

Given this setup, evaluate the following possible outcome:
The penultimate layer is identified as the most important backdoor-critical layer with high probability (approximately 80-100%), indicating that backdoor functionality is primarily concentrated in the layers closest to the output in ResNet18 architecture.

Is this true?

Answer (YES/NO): NO